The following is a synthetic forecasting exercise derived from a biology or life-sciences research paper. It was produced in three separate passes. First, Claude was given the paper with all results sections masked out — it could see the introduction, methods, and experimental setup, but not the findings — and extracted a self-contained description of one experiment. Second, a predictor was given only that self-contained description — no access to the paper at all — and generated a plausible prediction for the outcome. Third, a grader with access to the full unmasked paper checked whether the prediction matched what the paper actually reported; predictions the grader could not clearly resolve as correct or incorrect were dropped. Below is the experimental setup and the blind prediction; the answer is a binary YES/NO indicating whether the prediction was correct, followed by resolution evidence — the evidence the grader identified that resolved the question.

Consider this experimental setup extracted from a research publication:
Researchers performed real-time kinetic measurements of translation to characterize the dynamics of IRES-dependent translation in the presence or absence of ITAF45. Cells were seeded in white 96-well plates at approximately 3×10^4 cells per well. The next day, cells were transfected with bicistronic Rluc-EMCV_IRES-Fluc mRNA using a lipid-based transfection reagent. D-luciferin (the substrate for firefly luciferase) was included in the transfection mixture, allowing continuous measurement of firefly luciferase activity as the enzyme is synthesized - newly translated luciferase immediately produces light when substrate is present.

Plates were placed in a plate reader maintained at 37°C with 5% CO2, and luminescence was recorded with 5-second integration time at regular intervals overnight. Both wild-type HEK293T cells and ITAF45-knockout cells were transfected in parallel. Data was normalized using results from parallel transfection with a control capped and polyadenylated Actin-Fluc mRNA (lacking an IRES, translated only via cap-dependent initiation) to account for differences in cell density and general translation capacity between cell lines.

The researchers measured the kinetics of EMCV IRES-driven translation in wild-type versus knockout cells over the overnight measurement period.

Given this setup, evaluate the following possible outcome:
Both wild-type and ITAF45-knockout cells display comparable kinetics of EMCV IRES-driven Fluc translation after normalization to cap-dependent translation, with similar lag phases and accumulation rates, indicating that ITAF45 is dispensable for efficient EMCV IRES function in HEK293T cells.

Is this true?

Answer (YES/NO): NO